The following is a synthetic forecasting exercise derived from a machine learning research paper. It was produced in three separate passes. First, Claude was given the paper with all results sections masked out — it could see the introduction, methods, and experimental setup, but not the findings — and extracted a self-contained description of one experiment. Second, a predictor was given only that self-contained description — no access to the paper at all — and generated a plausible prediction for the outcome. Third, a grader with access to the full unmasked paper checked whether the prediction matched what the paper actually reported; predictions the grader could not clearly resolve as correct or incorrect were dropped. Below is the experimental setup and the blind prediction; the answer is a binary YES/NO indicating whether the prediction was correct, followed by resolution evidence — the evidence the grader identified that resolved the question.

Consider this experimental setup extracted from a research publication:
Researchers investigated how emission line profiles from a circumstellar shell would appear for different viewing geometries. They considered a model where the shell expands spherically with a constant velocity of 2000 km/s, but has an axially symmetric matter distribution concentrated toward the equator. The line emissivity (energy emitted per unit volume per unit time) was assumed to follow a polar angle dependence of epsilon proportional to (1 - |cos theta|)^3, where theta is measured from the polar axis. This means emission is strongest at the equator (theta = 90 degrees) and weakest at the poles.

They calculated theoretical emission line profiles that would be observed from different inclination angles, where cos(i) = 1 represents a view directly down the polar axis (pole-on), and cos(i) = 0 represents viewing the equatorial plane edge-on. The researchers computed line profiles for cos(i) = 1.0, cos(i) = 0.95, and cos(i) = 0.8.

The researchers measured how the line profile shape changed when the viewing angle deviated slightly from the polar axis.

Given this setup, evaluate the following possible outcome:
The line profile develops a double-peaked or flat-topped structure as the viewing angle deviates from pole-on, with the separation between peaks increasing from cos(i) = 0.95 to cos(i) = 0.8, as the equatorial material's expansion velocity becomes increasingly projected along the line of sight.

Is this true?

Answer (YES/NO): YES